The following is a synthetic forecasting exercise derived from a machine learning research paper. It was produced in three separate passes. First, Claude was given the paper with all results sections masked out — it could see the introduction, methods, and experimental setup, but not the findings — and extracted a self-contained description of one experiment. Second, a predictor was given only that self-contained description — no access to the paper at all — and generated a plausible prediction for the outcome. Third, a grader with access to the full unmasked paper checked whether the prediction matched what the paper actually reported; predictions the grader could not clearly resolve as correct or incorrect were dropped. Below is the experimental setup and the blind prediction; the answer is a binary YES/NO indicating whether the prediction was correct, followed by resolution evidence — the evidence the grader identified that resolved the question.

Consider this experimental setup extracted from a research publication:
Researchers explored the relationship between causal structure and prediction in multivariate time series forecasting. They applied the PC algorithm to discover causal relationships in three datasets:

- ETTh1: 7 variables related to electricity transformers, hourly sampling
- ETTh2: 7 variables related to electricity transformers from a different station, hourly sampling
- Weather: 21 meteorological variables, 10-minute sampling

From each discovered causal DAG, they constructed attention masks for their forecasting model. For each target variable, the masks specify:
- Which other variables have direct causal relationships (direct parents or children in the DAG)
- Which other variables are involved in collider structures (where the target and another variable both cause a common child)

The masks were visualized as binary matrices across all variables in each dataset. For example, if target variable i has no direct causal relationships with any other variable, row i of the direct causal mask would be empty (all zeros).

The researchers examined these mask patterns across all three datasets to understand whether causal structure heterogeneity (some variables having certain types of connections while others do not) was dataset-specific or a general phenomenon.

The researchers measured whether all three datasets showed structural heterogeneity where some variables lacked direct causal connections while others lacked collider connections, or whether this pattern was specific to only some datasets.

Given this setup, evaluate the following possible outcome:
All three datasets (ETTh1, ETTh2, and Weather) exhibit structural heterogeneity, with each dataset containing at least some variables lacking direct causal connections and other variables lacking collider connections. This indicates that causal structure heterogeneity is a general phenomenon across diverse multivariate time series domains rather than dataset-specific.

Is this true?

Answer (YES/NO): YES